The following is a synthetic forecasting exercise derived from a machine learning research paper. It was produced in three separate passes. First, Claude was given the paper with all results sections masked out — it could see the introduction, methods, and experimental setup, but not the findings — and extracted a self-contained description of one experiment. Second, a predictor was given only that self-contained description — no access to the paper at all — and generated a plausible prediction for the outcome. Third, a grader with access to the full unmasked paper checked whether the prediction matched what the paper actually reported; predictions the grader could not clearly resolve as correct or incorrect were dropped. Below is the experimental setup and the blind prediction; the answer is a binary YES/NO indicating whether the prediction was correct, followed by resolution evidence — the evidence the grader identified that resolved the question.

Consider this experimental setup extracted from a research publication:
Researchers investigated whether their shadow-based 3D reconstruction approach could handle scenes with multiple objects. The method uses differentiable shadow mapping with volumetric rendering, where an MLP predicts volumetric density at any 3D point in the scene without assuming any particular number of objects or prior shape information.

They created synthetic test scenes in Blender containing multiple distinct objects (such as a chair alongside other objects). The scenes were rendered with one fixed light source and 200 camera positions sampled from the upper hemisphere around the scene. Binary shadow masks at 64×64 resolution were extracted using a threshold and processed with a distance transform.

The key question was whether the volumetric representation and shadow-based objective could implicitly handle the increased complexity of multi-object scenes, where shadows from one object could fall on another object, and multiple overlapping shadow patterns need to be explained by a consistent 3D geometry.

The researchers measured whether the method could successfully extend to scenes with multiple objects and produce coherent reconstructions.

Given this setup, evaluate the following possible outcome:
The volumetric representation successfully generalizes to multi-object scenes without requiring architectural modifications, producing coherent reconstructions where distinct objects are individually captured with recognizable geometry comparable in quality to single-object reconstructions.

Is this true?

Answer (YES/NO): NO